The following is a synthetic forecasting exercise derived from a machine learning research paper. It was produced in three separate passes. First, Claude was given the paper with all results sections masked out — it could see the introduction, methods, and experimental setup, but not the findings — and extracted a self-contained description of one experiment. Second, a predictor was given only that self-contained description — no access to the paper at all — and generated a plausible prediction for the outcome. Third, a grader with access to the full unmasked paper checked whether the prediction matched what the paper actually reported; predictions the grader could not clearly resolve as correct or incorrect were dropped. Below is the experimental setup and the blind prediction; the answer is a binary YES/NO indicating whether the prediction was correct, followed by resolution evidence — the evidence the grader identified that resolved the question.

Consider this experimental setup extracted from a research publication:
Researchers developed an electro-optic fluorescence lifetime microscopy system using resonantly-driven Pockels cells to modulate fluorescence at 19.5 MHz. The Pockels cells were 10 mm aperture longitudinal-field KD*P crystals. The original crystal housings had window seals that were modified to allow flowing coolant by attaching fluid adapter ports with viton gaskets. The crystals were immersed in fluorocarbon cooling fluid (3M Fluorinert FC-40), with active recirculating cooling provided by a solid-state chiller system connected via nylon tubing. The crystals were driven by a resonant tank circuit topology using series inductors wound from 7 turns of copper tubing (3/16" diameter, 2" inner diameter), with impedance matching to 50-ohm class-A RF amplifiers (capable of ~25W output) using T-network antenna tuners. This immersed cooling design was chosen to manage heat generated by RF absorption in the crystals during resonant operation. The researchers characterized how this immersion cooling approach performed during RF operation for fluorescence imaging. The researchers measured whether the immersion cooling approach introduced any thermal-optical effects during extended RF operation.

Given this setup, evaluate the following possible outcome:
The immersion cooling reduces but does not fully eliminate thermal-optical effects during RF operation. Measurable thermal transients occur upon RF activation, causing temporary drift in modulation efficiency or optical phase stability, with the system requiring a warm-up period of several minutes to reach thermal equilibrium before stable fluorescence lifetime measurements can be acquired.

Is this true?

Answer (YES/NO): NO